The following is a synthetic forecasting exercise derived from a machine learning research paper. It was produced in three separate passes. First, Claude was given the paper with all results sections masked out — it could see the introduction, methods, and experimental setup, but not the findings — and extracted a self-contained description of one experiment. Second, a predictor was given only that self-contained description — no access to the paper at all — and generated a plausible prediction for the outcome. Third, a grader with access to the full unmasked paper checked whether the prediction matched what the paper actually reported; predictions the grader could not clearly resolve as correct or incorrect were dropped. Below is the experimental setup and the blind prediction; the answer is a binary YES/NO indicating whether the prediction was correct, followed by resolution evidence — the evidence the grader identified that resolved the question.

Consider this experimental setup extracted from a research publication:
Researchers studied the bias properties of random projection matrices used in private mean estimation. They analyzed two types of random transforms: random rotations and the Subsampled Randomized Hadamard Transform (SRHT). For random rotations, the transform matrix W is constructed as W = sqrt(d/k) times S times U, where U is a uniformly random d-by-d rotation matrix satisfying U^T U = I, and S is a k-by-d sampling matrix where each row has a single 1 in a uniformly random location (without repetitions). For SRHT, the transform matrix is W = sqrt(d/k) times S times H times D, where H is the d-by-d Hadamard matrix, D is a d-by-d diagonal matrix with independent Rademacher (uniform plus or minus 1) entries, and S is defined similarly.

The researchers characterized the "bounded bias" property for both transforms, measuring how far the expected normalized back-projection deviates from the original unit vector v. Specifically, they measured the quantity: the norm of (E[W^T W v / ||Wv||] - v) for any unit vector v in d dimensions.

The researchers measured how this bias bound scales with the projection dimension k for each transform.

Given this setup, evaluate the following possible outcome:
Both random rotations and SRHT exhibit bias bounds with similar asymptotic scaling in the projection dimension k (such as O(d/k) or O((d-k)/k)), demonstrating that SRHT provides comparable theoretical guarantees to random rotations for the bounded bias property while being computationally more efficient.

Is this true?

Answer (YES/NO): NO